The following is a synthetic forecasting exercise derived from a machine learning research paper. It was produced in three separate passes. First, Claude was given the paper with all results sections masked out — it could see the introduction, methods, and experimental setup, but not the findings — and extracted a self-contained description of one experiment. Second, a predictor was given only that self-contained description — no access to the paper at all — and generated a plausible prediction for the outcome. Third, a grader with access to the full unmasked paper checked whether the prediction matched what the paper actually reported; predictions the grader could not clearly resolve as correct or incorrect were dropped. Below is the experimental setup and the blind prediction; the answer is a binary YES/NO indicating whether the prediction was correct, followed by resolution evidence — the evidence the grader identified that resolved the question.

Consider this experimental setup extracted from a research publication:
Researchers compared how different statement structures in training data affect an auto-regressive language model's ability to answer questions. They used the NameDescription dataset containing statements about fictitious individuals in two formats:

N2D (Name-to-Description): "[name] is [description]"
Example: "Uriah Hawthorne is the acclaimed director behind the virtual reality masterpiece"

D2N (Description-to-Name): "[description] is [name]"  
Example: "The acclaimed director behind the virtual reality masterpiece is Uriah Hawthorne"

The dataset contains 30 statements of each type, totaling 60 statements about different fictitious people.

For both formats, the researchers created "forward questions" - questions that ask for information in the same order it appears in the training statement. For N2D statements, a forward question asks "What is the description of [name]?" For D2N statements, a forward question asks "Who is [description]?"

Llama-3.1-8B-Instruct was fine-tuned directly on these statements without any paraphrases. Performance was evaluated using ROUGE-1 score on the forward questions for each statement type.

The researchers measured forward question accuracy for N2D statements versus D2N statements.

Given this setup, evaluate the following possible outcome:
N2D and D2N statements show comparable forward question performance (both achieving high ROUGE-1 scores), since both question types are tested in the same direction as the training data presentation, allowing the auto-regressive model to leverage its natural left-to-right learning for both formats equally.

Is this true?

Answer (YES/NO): NO